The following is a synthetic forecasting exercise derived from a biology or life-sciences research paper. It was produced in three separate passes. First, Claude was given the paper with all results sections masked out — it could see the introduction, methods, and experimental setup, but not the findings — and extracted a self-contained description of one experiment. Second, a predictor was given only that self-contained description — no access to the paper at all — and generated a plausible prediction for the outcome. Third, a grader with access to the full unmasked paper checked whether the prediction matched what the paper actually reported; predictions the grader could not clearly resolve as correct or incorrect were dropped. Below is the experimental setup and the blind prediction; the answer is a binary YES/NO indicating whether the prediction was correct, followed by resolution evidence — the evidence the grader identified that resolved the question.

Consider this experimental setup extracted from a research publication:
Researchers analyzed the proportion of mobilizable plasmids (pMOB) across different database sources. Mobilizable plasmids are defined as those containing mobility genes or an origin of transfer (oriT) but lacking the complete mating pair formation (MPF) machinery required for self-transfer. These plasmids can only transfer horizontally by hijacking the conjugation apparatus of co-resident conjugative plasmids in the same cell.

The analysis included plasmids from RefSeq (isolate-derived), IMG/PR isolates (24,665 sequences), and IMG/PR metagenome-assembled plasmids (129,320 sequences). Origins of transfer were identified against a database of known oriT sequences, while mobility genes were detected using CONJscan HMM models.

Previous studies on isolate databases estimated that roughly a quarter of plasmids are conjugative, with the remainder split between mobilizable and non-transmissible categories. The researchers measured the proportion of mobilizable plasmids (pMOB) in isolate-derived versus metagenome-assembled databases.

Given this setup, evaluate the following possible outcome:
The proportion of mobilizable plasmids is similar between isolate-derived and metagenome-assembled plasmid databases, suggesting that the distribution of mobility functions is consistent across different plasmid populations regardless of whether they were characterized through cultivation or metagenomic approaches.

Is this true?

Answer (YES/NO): NO